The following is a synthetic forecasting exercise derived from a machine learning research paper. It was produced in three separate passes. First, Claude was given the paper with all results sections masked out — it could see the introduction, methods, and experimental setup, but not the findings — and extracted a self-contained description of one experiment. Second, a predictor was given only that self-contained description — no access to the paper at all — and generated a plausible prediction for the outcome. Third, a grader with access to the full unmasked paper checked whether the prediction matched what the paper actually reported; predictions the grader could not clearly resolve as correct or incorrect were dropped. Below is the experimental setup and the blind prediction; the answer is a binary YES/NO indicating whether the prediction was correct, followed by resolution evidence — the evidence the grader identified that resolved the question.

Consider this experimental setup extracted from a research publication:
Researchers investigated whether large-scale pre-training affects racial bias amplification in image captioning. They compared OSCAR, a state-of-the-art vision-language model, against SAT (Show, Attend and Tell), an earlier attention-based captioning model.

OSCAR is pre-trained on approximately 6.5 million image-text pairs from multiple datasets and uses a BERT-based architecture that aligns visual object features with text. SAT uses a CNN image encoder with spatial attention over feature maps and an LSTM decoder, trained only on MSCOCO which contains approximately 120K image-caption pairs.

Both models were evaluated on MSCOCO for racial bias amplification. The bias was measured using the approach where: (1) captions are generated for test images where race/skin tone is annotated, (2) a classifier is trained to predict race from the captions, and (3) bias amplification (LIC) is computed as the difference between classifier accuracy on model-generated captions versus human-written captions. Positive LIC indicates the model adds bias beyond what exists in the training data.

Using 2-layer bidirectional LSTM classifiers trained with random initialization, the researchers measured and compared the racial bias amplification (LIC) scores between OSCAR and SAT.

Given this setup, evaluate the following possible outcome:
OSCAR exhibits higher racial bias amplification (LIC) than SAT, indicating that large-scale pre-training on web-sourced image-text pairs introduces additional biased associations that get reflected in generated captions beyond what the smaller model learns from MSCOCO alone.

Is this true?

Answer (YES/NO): YES